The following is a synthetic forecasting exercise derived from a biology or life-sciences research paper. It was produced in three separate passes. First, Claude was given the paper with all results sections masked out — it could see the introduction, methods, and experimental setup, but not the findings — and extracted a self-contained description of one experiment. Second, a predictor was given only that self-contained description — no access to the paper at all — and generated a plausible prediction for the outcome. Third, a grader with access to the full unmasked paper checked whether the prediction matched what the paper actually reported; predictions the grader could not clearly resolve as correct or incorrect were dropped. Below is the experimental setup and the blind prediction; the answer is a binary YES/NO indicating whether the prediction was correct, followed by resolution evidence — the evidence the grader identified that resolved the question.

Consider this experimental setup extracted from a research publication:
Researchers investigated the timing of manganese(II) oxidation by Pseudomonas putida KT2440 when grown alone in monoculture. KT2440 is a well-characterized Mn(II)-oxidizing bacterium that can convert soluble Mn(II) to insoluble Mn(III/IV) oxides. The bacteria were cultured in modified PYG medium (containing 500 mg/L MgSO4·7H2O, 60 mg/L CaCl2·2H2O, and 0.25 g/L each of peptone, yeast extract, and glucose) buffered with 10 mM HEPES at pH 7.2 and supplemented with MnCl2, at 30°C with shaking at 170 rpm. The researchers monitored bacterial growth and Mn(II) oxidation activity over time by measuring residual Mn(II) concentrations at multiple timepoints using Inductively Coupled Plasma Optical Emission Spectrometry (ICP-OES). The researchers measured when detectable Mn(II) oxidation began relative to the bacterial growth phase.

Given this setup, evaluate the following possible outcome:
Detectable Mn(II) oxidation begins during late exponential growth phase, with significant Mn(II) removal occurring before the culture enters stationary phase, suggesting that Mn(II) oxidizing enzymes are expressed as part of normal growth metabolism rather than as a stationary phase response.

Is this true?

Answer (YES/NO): NO